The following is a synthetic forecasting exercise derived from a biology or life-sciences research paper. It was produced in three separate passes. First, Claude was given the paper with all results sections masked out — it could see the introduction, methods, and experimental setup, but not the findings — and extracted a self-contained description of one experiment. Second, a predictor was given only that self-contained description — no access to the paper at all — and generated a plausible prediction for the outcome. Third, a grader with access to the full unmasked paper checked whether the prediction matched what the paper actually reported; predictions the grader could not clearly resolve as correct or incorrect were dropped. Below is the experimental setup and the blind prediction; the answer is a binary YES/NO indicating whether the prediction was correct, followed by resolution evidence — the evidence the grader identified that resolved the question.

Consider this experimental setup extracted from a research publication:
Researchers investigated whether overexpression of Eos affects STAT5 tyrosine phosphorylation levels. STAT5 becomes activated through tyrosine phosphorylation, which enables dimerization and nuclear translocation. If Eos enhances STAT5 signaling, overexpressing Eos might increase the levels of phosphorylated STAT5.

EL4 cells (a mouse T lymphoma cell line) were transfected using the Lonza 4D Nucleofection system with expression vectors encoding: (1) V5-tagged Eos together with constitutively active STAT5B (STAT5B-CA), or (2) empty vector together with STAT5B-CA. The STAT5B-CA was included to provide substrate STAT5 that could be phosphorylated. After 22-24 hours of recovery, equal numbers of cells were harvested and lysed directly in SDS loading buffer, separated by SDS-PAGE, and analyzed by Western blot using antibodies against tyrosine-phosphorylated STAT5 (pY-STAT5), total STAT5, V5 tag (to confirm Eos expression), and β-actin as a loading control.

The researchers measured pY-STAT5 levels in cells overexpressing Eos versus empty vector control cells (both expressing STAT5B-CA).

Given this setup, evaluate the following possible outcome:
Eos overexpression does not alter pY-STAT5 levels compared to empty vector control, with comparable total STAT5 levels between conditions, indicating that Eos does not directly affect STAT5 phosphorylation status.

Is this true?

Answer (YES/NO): NO